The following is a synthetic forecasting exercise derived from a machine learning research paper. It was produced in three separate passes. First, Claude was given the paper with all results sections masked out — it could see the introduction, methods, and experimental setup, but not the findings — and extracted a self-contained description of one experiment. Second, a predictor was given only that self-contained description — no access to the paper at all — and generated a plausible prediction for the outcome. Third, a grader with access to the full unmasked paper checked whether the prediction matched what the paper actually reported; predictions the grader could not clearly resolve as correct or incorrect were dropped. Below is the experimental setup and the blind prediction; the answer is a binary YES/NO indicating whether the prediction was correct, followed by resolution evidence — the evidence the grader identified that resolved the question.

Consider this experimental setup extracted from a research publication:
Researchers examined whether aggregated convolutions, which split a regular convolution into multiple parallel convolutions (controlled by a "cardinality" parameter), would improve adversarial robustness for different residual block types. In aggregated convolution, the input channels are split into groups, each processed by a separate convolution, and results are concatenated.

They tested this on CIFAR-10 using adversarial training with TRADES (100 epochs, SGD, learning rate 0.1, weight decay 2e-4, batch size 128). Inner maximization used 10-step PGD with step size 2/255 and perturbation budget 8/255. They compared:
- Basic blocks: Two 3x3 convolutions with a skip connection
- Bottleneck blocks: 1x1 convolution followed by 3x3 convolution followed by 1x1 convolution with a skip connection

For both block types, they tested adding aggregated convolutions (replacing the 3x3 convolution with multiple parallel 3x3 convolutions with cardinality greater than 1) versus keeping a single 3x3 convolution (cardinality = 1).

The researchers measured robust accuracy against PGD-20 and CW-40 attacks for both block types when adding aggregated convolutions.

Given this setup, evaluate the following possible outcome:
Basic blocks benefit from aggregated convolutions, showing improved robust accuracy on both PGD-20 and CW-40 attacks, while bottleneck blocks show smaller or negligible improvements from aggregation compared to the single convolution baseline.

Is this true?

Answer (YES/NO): NO